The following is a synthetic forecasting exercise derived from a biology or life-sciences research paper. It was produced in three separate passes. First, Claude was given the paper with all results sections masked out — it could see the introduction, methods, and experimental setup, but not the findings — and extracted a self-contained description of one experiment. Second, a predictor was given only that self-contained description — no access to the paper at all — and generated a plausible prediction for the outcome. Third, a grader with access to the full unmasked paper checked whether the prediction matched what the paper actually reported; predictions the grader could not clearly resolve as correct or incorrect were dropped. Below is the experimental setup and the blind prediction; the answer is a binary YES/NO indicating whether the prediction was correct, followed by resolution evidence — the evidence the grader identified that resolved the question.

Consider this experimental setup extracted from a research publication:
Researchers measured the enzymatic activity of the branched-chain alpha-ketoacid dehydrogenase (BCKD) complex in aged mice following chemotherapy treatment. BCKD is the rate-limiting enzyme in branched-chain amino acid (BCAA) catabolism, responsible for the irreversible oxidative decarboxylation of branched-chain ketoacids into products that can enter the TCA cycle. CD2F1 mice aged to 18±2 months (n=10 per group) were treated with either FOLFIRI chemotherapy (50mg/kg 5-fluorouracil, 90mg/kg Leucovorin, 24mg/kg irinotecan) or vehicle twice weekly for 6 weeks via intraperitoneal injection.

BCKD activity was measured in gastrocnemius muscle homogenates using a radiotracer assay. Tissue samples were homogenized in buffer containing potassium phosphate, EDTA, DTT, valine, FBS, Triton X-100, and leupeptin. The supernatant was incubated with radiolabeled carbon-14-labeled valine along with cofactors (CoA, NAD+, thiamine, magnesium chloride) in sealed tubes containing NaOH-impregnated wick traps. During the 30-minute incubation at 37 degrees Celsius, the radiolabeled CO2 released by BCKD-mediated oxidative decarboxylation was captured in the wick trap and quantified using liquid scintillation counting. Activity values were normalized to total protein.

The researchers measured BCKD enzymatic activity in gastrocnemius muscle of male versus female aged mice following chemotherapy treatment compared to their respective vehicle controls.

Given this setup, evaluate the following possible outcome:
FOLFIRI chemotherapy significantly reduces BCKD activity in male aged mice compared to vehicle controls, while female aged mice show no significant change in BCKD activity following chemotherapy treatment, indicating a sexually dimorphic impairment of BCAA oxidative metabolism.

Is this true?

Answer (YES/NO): NO